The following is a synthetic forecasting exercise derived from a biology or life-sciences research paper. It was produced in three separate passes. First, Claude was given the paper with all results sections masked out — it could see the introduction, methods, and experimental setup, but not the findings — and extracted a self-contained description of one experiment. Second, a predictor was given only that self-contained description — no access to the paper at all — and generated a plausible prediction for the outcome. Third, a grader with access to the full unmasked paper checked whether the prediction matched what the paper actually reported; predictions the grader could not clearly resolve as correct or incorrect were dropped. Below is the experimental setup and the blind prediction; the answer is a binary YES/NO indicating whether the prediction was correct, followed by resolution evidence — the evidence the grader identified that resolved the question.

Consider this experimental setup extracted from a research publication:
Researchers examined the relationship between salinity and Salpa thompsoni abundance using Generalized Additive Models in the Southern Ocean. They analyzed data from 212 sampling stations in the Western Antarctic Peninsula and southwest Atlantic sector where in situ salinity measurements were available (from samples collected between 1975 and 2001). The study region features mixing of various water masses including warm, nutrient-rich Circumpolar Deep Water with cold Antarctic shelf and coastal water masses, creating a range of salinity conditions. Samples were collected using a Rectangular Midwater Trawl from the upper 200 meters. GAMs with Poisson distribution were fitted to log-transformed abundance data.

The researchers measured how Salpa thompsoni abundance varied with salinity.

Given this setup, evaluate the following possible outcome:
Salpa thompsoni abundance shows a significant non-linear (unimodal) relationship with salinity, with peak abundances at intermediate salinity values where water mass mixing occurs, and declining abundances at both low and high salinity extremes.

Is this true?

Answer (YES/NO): NO